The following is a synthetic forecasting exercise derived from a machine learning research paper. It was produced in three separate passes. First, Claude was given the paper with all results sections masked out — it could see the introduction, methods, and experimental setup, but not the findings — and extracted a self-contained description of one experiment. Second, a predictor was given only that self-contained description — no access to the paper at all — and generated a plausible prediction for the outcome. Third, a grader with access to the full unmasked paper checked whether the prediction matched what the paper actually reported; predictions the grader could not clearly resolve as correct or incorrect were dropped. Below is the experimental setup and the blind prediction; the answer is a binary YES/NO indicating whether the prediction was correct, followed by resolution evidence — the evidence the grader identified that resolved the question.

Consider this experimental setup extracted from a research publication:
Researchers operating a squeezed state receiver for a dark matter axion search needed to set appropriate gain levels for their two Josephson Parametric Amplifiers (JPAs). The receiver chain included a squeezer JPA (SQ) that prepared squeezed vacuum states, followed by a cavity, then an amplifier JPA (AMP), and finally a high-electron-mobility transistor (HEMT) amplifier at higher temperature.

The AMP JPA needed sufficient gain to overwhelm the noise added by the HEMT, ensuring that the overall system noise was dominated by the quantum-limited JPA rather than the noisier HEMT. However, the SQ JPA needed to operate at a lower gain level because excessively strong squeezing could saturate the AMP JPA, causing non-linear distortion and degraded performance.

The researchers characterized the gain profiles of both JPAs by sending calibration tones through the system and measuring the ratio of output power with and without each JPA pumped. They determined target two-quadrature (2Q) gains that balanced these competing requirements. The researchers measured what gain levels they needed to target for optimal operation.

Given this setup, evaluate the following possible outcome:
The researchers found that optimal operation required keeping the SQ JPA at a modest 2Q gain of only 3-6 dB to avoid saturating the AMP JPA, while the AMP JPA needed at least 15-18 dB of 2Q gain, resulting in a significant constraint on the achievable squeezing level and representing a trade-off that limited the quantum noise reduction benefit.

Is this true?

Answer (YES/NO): YES